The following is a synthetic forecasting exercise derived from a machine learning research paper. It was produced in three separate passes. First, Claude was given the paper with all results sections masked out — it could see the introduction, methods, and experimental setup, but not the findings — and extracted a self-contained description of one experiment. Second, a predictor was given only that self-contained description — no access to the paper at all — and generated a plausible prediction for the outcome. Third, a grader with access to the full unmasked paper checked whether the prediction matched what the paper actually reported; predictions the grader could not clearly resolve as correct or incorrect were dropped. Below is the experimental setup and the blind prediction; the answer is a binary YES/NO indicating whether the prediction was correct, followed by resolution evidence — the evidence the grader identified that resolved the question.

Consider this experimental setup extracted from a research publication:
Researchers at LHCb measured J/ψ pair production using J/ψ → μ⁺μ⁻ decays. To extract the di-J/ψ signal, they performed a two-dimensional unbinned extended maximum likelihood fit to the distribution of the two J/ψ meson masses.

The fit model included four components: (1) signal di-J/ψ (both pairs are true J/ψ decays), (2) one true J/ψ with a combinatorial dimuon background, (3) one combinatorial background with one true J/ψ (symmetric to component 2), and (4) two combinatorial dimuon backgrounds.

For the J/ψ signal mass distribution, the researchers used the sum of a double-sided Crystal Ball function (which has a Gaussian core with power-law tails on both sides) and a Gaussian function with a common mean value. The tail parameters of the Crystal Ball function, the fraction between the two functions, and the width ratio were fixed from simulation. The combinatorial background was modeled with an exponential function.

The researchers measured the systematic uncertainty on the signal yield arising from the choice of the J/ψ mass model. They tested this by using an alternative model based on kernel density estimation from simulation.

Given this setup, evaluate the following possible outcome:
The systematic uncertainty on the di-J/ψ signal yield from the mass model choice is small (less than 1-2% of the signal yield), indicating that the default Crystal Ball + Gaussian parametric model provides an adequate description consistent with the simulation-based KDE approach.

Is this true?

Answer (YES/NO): NO